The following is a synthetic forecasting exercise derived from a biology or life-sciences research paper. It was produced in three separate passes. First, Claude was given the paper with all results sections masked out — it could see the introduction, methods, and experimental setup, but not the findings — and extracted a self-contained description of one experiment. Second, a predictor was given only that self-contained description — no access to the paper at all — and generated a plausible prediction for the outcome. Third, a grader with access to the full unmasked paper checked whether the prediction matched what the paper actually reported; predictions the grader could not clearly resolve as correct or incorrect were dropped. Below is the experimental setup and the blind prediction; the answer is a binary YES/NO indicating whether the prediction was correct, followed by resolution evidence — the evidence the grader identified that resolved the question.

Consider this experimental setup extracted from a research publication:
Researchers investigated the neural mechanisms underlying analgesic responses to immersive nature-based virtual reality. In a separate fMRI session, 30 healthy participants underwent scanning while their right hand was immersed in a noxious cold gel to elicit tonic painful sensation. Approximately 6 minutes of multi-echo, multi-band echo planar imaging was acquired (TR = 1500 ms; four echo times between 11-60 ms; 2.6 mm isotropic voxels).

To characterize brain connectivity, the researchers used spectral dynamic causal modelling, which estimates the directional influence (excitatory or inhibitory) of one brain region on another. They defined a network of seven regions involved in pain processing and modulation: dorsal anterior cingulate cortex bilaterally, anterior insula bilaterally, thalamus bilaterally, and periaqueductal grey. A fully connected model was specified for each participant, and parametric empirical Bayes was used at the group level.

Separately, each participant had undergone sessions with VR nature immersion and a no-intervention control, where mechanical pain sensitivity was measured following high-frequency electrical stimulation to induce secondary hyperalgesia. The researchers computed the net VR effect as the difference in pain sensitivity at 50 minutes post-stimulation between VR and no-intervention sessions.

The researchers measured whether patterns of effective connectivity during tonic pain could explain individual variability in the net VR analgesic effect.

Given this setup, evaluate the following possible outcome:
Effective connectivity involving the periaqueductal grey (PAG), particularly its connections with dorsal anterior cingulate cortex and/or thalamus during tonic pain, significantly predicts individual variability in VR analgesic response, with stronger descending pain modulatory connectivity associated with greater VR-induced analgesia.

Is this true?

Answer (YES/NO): NO